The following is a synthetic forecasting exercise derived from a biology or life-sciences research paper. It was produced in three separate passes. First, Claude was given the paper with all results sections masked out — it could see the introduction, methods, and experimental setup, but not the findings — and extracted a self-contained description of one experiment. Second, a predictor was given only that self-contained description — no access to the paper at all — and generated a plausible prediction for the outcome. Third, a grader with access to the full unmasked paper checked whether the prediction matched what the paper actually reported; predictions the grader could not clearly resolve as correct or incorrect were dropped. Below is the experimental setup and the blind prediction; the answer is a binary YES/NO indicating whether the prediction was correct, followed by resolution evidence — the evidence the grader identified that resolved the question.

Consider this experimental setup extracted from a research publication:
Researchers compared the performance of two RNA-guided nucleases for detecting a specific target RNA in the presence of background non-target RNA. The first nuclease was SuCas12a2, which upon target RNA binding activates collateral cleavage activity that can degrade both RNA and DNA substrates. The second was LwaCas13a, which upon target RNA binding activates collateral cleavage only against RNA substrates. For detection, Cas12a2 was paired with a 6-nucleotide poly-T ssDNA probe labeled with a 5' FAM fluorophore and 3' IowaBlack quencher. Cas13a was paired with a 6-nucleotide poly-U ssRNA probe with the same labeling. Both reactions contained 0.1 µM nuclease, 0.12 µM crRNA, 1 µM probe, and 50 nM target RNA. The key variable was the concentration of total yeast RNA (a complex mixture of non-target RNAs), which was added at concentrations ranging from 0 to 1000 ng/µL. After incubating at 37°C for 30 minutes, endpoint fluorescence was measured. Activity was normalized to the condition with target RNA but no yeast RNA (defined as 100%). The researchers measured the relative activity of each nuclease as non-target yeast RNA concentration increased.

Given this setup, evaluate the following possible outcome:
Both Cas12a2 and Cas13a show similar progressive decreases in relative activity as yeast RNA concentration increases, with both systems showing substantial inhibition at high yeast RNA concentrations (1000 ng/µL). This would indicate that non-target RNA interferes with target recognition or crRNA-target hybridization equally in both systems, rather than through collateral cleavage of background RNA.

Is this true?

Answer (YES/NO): NO